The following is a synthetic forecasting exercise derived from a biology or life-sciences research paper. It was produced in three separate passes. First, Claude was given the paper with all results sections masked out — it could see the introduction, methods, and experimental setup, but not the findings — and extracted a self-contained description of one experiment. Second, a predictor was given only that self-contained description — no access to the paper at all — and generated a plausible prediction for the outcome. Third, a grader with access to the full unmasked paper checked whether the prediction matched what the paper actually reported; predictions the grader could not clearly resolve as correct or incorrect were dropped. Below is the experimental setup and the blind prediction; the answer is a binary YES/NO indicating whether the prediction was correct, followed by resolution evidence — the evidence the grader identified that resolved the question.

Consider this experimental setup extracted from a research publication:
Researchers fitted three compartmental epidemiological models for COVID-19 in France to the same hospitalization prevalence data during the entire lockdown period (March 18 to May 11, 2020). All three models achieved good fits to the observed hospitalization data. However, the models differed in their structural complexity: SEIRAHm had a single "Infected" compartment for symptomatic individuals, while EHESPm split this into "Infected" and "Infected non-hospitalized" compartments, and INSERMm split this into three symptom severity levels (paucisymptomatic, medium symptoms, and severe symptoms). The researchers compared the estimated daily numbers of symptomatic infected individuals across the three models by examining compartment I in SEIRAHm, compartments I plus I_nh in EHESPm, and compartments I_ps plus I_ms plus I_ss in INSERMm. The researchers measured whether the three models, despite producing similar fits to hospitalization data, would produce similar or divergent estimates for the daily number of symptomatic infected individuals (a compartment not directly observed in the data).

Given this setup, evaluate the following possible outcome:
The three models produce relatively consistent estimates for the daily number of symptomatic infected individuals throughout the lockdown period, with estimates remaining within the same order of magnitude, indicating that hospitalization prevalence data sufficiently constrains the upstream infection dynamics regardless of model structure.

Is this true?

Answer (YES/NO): NO